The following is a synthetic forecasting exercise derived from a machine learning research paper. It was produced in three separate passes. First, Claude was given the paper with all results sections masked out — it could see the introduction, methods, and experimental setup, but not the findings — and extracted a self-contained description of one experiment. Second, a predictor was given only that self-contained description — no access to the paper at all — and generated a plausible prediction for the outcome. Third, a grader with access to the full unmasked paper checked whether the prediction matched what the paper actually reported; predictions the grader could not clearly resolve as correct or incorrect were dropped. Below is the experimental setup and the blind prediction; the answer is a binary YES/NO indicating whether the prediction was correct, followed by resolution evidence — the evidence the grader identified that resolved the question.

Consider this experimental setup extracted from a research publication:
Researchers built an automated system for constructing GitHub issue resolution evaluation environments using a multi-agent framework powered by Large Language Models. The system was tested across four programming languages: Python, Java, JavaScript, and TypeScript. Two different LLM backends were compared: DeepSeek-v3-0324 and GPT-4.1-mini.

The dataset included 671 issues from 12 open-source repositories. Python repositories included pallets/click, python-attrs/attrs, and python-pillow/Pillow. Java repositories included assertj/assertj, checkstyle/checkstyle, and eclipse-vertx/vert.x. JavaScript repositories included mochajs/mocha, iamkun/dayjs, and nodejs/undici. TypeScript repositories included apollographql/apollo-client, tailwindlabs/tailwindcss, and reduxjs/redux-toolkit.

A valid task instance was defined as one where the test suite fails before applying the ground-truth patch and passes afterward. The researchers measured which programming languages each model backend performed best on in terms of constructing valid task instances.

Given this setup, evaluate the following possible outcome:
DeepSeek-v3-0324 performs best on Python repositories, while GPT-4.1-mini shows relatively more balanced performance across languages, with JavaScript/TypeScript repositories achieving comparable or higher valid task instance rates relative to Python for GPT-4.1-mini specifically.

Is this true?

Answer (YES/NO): YES